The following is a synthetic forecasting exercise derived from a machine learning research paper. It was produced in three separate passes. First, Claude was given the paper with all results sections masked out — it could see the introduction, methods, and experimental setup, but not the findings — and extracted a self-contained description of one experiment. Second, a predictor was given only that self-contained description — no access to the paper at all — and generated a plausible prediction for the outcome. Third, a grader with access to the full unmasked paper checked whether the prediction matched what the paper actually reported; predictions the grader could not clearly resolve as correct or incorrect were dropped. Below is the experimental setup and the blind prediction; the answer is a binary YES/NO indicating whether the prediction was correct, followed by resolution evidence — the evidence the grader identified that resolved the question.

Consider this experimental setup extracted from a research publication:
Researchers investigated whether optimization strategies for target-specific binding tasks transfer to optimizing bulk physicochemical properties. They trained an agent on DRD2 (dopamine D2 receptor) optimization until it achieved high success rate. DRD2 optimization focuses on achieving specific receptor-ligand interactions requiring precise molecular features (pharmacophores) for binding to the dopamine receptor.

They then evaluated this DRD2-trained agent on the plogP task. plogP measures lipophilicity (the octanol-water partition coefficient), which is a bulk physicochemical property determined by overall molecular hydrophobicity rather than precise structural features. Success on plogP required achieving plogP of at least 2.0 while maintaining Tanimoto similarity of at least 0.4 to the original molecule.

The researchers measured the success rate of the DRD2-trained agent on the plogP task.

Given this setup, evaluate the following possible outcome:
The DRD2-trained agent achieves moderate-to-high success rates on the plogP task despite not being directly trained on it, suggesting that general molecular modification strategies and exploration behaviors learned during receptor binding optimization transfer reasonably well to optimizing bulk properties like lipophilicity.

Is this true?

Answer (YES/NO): NO